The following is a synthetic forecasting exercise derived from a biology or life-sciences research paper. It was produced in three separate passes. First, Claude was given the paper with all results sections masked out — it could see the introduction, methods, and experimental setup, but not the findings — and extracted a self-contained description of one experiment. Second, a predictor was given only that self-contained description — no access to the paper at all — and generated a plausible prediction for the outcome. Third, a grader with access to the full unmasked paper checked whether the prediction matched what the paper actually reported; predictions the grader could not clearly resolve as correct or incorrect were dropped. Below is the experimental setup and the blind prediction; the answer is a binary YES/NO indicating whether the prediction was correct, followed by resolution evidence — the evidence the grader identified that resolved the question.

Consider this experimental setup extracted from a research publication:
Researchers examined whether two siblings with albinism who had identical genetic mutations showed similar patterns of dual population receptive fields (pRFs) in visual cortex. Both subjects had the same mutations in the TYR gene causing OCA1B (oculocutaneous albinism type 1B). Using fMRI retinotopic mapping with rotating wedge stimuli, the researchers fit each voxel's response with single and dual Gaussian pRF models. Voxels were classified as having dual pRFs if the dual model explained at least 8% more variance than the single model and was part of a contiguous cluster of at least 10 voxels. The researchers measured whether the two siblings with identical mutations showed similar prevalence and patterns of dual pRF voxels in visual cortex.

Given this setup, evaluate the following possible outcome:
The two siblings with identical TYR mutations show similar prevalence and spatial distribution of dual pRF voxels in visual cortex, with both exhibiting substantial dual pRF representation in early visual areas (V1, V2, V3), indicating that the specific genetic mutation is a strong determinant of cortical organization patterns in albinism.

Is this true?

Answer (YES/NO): NO